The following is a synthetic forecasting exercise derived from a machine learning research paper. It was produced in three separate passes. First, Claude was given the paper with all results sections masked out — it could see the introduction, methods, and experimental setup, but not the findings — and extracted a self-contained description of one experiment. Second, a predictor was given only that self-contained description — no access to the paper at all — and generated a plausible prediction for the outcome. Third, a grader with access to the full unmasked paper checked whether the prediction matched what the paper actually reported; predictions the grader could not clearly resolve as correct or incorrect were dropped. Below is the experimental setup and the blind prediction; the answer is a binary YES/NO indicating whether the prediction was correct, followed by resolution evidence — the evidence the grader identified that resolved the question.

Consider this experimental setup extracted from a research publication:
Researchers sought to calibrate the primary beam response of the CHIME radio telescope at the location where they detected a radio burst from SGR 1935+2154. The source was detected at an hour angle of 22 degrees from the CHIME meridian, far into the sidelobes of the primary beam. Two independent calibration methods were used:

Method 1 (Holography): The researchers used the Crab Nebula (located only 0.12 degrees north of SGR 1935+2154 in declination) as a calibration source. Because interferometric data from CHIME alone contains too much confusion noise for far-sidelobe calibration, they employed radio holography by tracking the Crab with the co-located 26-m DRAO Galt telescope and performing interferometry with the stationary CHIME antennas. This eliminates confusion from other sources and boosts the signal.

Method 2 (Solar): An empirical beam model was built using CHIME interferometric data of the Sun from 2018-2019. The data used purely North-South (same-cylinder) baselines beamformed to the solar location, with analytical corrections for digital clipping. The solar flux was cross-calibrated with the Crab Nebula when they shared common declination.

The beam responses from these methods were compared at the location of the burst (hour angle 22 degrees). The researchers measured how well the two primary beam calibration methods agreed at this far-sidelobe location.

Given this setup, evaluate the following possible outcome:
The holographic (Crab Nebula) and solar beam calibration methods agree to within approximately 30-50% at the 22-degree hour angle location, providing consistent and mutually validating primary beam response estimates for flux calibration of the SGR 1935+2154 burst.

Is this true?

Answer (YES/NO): NO